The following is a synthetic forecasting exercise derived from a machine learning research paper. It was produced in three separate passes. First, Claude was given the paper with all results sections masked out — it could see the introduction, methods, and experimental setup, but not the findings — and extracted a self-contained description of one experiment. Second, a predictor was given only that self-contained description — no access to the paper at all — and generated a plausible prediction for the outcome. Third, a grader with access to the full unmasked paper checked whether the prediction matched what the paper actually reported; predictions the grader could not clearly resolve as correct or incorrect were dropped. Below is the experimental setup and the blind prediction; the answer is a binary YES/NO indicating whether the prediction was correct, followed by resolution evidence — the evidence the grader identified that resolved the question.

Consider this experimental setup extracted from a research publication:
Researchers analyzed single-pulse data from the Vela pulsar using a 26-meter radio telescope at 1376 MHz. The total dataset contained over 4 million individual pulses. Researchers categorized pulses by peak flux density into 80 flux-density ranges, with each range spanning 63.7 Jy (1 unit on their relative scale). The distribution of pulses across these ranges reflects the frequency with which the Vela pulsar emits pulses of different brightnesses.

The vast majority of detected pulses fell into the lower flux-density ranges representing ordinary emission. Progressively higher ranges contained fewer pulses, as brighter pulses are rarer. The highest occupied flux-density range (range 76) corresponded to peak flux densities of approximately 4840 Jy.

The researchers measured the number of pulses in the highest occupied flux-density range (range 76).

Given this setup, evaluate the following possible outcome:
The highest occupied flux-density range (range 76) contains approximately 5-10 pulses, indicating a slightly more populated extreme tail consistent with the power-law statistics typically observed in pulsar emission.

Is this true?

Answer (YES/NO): NO